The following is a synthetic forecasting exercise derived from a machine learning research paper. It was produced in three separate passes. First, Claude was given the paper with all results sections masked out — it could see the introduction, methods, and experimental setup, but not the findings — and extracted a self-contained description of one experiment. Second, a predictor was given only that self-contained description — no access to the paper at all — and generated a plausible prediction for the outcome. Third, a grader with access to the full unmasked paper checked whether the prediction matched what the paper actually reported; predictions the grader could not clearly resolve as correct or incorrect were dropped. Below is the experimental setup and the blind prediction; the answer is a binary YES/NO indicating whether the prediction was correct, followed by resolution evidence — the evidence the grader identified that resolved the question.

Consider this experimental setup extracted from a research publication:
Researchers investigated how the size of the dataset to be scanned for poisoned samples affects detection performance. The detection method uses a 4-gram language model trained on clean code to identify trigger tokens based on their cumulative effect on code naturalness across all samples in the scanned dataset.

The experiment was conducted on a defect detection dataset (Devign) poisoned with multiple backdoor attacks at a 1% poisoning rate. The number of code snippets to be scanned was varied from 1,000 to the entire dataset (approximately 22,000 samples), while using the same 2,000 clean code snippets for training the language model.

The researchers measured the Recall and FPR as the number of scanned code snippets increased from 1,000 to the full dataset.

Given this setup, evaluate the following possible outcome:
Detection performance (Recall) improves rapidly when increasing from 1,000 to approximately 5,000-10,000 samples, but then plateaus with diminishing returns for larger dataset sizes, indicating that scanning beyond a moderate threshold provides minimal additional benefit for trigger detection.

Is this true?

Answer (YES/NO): NO